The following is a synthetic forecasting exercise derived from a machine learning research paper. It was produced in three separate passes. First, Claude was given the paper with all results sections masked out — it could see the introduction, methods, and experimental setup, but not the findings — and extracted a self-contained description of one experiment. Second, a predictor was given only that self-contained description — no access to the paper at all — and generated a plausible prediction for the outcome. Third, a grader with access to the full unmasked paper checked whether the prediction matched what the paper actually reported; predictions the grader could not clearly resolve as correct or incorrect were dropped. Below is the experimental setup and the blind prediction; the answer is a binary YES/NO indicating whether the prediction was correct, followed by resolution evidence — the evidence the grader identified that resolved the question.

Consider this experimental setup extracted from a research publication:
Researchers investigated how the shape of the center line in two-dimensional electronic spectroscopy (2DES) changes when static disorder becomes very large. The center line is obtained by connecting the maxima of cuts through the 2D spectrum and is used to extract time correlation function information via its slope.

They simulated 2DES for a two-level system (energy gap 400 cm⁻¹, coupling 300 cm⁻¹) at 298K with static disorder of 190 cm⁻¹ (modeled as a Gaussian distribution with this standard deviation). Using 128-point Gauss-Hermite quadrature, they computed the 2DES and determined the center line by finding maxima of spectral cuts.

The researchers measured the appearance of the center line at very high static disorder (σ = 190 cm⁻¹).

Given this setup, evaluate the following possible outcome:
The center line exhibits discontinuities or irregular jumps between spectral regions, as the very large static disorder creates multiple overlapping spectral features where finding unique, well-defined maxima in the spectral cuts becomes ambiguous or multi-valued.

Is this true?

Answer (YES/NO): NO